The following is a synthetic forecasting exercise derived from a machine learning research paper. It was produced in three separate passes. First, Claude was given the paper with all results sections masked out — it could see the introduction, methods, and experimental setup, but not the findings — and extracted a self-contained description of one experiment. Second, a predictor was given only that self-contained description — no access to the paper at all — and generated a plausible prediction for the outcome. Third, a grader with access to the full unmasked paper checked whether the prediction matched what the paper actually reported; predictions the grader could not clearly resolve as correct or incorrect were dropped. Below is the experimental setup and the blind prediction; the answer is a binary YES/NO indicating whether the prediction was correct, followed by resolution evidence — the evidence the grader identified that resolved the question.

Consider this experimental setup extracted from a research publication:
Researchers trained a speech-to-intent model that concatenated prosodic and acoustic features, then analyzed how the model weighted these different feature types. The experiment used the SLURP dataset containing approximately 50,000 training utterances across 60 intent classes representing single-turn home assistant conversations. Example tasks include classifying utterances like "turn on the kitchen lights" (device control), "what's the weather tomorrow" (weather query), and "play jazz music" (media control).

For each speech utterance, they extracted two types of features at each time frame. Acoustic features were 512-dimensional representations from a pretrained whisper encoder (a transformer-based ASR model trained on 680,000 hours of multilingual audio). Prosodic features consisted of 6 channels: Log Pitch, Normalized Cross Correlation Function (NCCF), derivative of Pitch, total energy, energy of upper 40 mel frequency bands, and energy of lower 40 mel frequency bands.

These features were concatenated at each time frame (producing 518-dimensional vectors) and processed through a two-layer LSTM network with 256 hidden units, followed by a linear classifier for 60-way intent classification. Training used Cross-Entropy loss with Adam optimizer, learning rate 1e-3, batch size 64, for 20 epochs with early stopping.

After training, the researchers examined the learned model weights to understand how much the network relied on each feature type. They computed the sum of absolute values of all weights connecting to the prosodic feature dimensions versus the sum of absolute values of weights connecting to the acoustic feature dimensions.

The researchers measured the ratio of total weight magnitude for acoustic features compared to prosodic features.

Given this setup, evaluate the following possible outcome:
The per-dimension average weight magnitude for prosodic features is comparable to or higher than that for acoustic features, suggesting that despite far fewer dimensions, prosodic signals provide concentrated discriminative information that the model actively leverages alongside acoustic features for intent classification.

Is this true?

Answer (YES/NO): NO